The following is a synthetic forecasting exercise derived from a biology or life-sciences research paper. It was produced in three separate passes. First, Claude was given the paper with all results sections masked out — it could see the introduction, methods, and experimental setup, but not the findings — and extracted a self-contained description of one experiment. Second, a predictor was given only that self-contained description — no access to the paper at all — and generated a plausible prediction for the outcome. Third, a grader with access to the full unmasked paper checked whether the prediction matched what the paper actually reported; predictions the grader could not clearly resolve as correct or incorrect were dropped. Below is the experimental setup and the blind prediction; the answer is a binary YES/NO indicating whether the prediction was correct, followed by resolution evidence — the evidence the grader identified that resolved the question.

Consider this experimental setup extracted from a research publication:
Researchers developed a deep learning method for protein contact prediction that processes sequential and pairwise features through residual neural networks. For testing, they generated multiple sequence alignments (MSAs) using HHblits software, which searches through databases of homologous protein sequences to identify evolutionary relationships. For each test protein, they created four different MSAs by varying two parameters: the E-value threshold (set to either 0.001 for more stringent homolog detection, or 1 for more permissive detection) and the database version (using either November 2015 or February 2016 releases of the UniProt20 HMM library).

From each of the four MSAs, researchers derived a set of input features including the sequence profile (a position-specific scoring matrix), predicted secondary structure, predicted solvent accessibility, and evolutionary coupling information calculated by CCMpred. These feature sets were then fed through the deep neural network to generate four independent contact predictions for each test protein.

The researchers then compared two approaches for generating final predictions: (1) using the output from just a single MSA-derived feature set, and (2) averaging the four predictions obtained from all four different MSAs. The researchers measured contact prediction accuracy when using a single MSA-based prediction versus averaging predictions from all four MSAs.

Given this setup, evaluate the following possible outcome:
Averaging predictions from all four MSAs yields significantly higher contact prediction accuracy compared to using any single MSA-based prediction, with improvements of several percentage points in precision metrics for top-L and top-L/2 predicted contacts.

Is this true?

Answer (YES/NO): NO